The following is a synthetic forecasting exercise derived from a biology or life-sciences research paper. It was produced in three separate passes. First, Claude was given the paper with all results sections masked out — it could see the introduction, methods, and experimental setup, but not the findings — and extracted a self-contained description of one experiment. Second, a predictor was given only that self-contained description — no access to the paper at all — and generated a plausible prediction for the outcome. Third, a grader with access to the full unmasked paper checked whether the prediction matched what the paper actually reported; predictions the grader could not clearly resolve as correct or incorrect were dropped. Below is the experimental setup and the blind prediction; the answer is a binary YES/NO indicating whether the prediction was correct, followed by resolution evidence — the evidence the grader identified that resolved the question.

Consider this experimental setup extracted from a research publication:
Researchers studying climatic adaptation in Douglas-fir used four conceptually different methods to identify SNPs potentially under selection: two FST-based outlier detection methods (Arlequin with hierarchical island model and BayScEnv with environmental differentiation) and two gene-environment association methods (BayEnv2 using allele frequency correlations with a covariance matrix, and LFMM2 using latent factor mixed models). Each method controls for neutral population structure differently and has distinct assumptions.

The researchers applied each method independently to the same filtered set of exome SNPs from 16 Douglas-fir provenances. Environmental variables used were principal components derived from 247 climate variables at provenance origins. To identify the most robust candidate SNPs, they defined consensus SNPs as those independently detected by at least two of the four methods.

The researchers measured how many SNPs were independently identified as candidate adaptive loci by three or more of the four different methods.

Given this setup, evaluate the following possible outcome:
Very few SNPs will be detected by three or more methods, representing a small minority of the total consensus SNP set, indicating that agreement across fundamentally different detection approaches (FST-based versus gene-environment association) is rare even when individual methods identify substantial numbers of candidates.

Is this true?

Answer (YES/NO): YES